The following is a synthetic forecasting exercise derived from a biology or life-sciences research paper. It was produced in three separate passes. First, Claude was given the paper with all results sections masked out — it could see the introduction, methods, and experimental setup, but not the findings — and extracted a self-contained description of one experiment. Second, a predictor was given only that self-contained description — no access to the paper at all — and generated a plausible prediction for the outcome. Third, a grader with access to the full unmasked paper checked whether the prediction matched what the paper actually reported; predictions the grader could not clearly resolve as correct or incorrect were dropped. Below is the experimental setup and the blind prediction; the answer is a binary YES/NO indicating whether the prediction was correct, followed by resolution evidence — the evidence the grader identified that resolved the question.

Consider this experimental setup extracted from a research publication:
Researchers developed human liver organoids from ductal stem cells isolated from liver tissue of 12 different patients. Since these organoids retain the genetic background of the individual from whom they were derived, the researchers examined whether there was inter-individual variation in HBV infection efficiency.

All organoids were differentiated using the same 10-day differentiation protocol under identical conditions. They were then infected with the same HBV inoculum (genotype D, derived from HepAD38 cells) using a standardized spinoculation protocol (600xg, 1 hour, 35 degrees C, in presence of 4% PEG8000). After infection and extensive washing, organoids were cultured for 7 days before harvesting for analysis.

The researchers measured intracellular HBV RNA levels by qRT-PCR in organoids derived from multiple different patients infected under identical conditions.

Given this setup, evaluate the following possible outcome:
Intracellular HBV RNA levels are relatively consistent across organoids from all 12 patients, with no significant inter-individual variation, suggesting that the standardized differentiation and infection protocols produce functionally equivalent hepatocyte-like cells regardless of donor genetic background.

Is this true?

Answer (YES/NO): NO